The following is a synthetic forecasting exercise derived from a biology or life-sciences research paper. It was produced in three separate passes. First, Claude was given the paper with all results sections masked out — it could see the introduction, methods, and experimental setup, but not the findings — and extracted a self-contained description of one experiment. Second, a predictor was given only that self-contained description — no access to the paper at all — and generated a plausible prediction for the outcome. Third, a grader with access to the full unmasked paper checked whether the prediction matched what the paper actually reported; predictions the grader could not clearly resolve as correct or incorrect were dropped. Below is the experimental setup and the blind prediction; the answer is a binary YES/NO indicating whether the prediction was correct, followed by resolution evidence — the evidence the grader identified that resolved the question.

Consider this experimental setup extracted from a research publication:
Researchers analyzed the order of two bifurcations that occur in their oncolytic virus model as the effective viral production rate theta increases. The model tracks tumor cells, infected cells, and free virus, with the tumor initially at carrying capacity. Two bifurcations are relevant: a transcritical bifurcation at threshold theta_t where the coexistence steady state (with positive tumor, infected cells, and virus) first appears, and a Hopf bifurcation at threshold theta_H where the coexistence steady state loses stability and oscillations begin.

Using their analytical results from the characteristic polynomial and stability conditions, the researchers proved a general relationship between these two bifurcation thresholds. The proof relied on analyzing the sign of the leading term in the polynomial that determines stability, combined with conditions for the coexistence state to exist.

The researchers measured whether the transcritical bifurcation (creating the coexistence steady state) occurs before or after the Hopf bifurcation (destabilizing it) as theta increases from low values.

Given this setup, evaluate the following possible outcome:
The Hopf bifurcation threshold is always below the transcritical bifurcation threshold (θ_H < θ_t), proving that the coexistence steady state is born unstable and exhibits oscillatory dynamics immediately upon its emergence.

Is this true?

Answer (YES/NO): NO